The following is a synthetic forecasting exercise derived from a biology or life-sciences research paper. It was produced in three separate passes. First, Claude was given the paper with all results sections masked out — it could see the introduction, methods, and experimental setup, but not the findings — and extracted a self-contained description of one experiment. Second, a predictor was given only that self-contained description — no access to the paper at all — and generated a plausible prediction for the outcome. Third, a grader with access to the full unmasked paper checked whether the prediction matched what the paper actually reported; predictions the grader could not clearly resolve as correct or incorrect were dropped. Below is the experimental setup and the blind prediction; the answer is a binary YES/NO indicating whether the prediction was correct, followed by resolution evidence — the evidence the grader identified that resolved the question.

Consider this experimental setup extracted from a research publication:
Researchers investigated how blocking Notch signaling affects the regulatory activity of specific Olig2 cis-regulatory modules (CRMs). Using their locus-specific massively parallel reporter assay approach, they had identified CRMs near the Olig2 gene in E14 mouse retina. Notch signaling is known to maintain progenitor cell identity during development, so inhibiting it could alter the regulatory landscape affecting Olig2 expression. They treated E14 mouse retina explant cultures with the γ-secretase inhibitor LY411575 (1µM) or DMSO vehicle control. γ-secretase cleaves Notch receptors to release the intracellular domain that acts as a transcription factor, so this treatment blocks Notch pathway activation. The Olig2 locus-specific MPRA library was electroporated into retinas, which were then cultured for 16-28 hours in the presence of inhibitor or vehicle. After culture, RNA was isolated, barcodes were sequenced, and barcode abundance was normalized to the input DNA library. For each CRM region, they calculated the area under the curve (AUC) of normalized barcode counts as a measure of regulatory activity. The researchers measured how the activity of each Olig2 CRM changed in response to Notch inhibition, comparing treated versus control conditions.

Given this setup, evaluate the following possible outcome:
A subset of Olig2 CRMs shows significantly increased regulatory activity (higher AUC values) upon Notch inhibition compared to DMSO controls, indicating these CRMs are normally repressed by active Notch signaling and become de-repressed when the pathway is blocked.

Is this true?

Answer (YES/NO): YES